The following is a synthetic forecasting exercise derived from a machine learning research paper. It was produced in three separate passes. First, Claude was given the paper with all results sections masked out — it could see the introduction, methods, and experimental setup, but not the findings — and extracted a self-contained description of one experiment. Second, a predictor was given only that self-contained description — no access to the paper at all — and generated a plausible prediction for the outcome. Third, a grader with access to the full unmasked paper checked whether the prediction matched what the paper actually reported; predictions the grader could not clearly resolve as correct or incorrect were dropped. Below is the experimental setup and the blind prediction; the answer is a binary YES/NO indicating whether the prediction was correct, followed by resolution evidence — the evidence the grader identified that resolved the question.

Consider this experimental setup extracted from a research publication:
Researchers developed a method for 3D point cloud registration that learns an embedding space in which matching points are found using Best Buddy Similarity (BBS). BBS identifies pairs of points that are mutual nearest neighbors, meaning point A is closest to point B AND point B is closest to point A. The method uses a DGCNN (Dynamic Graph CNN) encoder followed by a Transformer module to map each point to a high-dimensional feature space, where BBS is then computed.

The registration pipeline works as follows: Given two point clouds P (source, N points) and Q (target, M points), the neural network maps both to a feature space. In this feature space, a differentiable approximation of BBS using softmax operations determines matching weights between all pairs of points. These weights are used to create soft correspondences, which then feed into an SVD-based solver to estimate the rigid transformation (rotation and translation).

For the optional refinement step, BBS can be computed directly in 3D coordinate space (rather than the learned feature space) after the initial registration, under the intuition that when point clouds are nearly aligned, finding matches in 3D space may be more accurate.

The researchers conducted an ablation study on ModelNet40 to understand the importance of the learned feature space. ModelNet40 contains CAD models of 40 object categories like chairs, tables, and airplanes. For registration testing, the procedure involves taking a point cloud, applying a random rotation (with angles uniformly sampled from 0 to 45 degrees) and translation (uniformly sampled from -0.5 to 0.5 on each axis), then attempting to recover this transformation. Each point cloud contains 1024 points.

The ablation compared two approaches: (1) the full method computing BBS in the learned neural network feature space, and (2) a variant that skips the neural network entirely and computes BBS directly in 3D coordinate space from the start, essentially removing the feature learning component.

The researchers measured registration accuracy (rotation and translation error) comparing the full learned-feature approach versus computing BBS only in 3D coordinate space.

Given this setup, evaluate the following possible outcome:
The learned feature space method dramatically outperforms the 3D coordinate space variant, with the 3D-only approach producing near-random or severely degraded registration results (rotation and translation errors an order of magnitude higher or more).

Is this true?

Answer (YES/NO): YES